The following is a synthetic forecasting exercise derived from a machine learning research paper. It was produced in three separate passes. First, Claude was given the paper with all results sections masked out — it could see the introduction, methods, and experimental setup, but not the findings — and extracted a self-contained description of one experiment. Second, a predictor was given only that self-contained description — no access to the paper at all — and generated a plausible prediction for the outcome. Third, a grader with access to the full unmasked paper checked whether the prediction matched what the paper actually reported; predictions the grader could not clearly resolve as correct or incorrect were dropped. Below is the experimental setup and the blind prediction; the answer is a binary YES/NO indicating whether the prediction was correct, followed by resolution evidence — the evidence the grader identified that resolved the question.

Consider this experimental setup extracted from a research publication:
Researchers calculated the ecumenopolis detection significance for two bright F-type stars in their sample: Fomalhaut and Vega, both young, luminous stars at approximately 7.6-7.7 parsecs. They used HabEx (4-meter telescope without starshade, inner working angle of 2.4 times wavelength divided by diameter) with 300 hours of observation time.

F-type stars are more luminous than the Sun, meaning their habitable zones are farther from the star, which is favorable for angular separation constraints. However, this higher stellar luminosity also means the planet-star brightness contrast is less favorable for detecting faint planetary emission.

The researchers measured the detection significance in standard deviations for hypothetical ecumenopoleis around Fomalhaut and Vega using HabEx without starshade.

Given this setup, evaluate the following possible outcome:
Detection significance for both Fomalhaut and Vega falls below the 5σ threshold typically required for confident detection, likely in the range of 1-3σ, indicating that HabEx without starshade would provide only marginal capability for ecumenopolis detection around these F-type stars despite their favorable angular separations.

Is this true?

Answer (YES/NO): NO